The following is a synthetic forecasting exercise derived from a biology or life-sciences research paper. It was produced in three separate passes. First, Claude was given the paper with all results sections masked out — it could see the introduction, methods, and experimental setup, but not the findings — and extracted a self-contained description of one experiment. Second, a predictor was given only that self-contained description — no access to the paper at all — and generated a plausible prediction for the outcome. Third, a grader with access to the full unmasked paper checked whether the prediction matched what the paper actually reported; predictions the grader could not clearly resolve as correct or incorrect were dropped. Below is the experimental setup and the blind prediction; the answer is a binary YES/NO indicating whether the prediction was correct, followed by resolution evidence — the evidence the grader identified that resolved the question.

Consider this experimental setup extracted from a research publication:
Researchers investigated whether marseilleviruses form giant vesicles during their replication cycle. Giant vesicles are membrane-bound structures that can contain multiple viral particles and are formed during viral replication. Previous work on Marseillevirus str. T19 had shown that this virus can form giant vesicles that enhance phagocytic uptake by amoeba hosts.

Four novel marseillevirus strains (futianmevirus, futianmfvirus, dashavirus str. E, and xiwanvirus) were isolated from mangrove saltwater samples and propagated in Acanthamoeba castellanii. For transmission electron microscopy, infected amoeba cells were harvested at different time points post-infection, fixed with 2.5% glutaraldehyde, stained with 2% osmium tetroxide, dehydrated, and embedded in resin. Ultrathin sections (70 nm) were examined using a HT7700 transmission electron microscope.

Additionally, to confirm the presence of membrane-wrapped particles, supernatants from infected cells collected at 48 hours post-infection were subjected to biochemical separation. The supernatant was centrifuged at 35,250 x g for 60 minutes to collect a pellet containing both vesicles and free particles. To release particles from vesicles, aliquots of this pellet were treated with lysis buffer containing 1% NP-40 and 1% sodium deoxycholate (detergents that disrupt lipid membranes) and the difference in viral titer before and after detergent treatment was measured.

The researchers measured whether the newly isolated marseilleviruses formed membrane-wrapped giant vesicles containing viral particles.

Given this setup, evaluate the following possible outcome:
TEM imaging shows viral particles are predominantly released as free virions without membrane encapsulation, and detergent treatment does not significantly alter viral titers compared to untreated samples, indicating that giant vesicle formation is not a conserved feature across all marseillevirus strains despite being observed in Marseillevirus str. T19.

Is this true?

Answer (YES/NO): NO